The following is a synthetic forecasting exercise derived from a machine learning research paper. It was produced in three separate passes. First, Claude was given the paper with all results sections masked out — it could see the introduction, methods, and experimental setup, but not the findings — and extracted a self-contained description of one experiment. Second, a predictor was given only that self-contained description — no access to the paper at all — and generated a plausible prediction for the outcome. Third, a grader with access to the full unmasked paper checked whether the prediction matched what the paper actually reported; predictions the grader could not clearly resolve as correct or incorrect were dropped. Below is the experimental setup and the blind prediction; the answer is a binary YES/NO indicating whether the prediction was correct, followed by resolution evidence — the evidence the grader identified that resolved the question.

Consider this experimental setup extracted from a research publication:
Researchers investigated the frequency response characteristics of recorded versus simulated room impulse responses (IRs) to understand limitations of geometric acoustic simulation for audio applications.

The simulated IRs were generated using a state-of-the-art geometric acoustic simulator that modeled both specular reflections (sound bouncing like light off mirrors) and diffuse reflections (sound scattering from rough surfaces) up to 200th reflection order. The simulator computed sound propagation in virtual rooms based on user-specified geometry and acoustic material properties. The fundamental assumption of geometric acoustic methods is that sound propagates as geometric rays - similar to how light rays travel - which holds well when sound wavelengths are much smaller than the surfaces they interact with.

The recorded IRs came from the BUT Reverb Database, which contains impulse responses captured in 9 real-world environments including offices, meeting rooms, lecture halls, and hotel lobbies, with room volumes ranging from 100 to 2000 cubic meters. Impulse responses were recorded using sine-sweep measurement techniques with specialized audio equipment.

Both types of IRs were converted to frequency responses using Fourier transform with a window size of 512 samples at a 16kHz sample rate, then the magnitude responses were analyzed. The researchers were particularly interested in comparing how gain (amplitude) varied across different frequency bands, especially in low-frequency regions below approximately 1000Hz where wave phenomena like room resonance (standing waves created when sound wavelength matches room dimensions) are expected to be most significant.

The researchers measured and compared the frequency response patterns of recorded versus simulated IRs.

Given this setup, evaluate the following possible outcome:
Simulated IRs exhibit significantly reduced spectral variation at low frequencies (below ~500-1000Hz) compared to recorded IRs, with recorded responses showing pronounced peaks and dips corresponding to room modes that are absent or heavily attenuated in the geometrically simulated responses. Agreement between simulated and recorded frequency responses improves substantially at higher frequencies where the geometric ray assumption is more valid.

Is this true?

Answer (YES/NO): YES